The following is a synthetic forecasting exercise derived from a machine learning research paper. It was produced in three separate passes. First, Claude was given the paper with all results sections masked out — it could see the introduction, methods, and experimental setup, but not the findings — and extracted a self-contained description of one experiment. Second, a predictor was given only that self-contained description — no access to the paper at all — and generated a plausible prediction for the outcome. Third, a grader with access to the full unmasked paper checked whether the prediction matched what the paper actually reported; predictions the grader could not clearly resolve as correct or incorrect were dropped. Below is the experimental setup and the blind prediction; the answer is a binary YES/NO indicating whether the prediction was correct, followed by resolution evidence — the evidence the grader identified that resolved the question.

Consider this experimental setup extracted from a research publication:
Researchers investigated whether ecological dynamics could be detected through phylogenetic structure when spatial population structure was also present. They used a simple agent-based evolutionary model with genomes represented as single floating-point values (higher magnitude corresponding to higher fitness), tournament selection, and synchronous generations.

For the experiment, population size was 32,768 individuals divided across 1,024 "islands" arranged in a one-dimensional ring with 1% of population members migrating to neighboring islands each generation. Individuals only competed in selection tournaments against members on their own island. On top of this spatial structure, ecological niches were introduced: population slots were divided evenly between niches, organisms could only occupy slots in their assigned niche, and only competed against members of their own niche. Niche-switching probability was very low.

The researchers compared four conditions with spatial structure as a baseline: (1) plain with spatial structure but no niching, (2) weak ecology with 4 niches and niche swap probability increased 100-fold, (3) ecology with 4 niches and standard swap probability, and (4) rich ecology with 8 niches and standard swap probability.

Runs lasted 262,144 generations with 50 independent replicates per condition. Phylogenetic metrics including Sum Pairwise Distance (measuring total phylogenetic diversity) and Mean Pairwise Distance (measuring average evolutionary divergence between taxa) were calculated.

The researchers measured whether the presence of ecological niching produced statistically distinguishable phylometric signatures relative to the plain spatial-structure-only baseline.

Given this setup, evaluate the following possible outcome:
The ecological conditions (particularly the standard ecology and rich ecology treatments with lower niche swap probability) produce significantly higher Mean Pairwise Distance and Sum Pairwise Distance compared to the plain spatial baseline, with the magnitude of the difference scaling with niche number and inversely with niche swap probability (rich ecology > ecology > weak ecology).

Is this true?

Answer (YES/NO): NO